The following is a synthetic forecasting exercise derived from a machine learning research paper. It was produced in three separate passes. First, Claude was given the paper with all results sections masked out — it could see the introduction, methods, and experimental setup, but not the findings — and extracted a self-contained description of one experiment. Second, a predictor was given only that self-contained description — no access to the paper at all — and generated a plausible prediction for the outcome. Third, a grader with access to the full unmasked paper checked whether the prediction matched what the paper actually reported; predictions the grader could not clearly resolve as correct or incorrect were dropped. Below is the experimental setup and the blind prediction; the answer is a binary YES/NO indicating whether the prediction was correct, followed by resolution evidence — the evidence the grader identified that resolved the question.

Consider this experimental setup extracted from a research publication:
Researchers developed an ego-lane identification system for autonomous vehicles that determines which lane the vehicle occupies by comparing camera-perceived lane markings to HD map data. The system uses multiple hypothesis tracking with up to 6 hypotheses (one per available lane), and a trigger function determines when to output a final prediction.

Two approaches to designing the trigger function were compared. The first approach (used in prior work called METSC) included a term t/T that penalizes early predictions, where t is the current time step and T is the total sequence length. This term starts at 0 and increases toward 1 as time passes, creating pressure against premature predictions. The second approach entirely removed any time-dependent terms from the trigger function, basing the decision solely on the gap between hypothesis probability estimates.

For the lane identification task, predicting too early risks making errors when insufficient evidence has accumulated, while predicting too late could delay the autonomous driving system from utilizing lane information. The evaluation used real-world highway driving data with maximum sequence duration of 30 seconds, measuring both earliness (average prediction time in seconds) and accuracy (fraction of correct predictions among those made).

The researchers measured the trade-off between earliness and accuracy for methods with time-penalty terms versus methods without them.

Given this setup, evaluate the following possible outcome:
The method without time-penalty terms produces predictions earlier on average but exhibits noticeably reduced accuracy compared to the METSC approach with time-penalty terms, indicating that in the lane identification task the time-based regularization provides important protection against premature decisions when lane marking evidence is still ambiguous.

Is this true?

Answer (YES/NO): NO